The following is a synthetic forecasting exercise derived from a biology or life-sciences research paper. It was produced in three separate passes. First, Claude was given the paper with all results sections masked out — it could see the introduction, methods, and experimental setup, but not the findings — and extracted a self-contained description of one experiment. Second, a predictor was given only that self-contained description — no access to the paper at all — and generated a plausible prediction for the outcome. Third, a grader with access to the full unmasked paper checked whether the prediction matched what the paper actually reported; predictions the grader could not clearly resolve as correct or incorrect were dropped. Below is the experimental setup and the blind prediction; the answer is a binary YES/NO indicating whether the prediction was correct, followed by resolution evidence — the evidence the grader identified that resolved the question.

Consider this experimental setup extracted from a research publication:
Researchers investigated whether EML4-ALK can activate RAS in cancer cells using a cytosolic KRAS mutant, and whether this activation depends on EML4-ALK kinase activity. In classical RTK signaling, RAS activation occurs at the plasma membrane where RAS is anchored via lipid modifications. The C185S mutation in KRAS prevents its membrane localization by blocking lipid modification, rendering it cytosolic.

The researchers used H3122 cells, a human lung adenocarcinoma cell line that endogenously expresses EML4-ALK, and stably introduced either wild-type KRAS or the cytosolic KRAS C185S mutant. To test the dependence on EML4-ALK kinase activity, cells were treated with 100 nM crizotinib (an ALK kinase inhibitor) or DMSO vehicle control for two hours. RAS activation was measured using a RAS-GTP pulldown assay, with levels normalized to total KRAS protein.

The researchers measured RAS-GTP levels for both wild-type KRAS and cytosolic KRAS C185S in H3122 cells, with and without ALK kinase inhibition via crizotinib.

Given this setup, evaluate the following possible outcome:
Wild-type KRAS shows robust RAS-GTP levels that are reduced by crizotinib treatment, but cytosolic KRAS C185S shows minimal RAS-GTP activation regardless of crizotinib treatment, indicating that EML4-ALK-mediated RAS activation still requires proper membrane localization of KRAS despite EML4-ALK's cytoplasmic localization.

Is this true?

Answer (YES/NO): NO